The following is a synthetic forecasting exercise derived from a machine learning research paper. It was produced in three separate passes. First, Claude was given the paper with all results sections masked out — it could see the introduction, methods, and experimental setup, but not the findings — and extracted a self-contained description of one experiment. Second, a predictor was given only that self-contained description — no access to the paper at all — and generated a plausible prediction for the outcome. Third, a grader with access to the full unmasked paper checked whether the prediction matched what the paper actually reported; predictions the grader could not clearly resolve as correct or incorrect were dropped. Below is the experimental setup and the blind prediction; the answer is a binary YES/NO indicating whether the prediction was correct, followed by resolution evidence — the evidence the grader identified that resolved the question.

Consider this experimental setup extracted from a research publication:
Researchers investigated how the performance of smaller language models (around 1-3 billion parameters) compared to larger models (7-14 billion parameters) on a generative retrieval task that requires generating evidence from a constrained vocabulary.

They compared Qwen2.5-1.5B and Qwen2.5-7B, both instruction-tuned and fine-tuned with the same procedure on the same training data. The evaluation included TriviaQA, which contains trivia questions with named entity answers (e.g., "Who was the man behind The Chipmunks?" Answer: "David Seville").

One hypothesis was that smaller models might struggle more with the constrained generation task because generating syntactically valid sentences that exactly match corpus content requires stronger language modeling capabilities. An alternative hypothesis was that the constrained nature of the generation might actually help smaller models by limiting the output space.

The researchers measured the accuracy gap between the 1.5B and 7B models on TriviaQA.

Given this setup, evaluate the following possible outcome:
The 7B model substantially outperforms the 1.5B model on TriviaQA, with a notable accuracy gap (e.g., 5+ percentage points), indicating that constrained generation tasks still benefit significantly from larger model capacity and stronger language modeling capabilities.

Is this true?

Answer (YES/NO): YES